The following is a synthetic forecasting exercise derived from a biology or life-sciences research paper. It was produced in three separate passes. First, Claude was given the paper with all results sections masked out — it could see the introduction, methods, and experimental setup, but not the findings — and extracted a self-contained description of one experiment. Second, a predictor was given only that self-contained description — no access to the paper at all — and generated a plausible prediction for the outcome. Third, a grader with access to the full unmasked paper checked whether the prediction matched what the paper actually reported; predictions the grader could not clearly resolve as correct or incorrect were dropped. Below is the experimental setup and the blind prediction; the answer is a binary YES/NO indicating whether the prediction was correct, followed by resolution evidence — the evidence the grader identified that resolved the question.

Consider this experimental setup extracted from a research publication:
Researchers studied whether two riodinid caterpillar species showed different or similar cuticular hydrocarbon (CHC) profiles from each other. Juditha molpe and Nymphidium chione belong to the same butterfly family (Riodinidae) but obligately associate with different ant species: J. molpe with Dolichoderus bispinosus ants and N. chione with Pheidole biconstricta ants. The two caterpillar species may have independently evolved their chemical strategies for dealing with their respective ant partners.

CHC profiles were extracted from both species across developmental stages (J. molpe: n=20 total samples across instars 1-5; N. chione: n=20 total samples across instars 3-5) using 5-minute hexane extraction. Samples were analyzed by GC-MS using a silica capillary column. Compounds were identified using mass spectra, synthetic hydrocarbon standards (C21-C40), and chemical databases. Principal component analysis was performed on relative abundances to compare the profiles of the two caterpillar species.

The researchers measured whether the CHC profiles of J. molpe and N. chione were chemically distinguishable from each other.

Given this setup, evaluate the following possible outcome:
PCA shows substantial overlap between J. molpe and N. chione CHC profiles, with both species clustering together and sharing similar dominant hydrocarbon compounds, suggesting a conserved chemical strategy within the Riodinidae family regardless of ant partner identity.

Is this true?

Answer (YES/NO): NO